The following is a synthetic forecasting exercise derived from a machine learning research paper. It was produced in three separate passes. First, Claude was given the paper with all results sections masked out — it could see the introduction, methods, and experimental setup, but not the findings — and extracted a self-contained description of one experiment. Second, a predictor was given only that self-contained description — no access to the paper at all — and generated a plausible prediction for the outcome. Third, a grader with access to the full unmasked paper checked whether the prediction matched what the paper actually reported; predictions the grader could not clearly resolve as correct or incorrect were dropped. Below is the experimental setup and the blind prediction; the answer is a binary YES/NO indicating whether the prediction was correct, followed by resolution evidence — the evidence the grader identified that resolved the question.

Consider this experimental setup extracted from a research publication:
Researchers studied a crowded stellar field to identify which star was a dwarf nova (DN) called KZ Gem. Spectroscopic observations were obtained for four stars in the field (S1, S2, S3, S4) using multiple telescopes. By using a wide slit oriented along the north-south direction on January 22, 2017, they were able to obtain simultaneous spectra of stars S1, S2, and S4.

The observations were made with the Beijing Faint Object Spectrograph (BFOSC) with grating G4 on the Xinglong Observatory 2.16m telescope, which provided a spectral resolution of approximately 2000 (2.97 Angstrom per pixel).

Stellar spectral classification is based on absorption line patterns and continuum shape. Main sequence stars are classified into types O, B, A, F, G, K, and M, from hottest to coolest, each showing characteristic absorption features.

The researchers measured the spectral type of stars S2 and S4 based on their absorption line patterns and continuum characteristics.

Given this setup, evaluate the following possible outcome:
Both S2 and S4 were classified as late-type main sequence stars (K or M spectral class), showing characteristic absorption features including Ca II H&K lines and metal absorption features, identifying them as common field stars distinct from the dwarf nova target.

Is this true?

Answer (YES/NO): NO